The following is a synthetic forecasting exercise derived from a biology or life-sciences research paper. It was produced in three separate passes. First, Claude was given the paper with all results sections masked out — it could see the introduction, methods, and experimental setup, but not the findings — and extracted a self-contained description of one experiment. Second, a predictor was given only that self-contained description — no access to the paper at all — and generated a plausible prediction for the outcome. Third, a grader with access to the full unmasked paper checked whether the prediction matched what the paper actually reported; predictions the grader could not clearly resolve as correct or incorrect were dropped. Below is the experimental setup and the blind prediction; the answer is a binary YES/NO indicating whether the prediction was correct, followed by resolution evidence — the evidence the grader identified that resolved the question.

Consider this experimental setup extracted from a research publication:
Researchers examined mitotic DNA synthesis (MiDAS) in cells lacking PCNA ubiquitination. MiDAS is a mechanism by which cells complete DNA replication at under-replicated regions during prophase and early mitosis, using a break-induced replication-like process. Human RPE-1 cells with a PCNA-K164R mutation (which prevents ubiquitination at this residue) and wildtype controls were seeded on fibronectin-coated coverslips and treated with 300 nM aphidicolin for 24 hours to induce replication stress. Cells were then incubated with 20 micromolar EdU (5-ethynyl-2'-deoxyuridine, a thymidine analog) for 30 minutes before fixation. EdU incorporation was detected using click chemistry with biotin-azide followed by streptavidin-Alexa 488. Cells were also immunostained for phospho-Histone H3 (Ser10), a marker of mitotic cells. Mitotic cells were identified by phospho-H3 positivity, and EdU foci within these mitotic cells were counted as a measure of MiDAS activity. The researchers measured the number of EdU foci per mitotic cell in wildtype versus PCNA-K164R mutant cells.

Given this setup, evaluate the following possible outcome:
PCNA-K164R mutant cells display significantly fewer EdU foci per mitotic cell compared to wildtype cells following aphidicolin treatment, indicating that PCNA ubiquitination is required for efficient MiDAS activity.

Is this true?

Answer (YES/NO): YES